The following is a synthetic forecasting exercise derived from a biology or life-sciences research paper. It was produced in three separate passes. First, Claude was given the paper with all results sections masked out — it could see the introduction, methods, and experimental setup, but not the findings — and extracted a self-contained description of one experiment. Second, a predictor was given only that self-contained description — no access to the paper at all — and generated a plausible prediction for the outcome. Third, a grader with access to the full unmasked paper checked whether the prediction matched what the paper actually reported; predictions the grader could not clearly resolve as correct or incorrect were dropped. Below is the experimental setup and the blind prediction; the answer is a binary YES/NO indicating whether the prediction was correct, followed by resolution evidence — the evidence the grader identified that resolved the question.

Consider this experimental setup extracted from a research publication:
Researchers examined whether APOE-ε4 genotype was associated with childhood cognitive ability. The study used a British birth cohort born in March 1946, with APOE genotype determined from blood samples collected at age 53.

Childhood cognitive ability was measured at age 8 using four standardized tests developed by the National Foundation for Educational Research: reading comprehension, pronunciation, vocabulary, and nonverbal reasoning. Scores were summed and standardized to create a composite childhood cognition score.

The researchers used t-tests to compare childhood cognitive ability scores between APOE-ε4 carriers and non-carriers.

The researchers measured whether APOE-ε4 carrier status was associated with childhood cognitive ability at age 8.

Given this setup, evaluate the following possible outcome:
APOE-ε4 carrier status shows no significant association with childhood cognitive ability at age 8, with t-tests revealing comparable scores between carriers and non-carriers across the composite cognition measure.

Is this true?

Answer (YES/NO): YES